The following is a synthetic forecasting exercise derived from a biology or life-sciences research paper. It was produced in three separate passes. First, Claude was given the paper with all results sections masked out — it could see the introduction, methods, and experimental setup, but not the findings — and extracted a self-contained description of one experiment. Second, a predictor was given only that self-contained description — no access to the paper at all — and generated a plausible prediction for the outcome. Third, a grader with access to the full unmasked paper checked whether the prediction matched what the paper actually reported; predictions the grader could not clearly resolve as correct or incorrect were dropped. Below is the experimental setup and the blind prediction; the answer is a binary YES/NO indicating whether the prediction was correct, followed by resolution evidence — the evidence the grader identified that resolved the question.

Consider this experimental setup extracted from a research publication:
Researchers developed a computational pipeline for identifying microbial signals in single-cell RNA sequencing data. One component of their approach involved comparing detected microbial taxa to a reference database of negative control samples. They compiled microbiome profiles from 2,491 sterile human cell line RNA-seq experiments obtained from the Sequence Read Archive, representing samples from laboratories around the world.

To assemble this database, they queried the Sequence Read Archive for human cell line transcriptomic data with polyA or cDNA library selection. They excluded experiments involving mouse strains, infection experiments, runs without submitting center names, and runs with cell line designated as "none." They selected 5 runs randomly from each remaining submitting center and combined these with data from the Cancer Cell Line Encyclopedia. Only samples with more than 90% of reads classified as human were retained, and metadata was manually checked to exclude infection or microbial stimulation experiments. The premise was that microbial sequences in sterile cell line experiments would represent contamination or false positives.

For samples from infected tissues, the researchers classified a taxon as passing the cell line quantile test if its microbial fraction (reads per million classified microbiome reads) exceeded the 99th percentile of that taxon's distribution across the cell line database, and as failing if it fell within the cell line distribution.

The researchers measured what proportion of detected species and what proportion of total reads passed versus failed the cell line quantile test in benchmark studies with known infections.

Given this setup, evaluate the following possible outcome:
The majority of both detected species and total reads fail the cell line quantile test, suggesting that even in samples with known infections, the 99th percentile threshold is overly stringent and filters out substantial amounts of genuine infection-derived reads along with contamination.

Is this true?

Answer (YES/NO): NO